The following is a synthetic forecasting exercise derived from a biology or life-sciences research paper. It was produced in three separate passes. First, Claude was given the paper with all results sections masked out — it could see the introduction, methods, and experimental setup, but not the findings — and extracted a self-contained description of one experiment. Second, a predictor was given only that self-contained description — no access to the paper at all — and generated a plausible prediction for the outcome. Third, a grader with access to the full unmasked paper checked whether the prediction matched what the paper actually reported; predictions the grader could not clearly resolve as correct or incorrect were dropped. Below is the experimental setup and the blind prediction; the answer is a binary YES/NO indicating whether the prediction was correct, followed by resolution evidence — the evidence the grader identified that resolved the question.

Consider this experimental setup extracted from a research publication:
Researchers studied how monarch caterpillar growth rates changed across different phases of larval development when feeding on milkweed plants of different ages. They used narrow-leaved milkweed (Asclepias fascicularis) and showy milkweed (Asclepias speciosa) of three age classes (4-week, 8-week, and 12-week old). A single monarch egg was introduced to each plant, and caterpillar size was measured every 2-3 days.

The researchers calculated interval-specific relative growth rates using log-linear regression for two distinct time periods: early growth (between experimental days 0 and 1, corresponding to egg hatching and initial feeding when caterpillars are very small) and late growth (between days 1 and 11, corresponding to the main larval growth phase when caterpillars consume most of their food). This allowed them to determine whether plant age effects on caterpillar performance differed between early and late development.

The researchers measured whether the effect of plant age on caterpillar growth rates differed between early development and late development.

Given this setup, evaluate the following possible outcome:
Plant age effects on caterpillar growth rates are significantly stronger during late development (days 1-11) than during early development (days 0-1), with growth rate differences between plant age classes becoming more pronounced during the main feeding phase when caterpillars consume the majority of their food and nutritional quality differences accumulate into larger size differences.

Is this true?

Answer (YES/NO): NO